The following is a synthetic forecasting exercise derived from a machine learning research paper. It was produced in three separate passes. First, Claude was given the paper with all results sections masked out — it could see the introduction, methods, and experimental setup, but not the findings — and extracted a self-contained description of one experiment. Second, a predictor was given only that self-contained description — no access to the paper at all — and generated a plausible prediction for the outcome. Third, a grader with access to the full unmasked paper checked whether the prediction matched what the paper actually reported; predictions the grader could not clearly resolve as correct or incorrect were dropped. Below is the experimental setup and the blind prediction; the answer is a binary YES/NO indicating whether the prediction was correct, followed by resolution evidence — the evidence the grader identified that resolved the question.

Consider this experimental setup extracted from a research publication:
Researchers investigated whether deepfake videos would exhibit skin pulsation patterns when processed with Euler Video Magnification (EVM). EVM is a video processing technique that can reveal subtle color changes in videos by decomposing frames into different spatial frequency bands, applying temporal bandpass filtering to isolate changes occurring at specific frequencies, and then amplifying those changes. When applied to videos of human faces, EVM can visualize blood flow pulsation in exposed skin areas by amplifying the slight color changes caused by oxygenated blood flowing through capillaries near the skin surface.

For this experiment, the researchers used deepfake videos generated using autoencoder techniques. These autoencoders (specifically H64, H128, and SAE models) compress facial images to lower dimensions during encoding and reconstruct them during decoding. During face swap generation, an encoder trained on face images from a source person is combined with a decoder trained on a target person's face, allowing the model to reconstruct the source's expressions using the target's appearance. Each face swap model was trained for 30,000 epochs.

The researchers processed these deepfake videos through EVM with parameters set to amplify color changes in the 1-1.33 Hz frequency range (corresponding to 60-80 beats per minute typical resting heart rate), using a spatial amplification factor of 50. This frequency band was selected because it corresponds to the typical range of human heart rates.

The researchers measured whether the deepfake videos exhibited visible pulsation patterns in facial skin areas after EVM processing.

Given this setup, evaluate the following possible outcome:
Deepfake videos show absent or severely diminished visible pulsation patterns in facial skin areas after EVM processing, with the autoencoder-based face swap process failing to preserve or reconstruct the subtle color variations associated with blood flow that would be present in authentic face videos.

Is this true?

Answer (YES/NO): NO